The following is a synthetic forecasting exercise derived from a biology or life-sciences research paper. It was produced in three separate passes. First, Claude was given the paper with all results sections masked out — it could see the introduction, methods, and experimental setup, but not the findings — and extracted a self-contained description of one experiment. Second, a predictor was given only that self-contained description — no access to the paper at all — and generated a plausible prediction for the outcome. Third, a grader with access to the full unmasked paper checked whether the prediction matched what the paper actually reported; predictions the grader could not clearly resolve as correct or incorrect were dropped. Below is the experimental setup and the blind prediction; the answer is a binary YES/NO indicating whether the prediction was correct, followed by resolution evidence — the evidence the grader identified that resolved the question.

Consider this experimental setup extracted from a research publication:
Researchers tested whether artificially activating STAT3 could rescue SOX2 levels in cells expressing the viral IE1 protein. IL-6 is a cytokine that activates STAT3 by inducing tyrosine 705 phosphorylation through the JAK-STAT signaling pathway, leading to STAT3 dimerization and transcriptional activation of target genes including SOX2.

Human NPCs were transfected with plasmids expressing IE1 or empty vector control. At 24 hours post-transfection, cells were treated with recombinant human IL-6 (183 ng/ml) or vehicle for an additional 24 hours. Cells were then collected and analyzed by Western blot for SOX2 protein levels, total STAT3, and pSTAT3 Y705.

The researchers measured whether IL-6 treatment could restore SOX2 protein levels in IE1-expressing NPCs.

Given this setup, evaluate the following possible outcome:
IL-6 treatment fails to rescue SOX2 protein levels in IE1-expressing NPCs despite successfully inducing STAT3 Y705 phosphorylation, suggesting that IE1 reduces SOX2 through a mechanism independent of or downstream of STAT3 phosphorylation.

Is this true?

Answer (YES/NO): NO